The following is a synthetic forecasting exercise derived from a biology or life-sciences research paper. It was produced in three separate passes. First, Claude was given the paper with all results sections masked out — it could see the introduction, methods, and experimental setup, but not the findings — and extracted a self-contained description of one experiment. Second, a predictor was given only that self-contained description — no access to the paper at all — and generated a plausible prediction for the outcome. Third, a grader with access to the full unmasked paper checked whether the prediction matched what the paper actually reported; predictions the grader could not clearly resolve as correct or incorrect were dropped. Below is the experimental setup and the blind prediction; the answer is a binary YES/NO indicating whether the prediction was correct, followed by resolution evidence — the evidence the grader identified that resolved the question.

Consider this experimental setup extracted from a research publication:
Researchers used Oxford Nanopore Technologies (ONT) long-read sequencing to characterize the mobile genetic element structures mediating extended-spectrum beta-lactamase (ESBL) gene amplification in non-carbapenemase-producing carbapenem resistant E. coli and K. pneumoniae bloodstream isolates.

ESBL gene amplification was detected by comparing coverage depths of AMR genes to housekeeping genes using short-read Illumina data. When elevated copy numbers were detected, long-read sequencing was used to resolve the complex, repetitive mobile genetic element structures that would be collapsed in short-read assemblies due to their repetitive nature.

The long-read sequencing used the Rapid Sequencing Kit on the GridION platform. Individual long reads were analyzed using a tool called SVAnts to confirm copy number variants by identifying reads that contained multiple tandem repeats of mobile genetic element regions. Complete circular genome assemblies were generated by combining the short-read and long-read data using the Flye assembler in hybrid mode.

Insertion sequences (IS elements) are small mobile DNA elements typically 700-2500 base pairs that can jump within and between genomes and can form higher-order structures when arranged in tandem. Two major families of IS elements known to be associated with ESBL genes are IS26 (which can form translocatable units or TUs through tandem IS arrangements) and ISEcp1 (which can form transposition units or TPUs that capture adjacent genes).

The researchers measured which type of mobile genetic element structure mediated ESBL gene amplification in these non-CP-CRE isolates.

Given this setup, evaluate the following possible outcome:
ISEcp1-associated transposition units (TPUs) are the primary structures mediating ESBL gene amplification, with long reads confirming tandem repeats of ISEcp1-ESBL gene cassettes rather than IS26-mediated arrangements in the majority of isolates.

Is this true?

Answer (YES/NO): NO